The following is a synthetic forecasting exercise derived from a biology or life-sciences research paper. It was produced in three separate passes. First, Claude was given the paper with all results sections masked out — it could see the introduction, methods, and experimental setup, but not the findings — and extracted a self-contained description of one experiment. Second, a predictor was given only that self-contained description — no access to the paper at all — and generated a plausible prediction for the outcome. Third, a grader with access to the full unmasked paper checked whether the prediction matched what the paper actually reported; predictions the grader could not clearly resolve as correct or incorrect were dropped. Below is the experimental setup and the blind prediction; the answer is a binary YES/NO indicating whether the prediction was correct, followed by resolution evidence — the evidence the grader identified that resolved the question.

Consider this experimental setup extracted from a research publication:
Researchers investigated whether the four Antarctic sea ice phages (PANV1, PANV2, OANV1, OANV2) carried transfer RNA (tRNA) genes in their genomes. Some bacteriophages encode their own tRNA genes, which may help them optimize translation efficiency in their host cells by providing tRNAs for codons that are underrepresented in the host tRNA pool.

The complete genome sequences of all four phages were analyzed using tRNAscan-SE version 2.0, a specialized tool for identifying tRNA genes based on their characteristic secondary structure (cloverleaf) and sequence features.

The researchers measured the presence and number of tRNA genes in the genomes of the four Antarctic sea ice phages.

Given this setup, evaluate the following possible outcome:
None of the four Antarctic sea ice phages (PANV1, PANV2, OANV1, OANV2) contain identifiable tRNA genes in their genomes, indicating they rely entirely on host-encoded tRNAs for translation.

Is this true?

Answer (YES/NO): NO